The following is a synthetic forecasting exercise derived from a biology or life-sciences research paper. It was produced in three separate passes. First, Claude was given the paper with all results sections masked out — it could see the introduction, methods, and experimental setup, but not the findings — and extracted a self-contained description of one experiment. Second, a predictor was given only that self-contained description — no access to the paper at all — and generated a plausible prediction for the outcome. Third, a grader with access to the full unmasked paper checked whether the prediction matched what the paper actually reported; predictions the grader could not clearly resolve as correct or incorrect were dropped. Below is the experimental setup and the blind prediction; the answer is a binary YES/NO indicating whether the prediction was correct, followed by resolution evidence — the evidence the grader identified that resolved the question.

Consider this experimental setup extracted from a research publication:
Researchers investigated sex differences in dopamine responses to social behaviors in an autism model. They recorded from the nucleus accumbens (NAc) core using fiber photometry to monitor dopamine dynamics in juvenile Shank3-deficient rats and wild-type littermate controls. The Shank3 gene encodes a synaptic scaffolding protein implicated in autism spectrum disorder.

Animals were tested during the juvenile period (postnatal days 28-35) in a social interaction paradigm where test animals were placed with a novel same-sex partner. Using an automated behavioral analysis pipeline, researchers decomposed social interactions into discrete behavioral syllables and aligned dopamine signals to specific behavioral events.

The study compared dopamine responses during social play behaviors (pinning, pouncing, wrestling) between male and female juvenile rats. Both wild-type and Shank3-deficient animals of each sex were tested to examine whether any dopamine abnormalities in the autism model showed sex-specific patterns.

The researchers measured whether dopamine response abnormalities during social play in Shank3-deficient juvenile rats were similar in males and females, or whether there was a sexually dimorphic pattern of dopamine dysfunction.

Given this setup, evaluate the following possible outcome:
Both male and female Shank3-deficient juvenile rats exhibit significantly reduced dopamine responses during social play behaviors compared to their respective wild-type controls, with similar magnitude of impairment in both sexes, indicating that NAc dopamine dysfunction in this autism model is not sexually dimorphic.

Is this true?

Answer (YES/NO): NO